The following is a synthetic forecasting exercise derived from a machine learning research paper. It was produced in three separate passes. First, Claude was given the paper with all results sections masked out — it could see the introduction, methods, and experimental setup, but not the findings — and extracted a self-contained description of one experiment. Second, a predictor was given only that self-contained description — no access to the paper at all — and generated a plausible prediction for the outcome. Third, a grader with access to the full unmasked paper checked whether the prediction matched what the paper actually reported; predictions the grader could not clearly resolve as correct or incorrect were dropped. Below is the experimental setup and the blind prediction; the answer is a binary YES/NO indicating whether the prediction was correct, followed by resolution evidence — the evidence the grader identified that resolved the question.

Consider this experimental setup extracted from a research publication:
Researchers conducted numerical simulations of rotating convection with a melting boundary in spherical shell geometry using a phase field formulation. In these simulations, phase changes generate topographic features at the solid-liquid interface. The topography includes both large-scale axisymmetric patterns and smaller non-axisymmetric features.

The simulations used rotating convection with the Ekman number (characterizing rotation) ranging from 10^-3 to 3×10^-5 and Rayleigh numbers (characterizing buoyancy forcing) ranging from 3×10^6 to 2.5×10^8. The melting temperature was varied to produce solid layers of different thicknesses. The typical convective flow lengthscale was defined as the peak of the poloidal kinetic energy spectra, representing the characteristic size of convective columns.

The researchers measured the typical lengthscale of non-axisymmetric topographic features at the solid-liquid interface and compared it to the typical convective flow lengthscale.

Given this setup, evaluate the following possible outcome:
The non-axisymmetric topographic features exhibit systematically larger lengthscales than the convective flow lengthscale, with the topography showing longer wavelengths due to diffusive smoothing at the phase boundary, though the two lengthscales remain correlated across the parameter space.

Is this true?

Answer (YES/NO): NO